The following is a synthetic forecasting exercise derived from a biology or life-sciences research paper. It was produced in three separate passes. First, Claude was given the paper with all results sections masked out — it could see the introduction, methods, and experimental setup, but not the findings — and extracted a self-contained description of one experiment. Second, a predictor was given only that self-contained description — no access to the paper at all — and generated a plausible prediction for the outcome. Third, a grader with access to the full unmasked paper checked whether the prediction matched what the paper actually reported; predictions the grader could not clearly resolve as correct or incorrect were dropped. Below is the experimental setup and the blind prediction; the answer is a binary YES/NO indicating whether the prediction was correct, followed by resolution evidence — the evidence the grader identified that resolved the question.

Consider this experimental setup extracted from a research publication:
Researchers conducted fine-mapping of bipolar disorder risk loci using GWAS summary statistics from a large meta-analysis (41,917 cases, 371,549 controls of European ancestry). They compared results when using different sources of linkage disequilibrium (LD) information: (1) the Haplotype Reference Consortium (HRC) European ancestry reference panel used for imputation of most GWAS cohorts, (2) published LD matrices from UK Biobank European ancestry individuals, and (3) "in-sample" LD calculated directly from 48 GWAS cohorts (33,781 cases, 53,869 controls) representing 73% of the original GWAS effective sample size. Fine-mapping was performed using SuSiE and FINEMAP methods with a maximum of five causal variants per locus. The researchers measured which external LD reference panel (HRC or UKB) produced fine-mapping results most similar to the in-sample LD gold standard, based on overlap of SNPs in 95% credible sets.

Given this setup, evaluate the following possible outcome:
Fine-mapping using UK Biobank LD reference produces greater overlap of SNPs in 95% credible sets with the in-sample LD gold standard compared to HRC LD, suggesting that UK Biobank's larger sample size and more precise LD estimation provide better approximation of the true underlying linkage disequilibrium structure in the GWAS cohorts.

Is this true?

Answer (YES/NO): NO